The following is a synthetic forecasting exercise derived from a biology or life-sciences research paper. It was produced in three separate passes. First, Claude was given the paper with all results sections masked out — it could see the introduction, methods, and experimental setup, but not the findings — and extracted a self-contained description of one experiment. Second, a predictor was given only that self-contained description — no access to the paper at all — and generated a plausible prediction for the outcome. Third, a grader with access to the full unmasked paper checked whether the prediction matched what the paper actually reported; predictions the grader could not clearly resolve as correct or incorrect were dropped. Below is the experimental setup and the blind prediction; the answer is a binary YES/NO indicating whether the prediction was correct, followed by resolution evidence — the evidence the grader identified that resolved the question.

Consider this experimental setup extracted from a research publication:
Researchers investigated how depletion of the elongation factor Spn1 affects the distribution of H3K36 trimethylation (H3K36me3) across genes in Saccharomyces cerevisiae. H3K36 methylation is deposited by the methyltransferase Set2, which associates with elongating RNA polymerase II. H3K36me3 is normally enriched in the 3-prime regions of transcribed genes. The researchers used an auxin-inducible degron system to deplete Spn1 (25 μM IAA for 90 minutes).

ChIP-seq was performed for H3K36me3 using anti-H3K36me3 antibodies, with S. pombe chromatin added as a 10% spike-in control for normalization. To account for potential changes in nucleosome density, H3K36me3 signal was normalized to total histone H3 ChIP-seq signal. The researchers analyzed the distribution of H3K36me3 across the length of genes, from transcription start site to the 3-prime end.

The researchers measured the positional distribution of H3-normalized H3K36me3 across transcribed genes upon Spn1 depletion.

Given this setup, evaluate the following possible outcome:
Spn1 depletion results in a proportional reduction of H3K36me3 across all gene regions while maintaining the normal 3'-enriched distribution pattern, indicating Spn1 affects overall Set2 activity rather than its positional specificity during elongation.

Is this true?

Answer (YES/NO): NO